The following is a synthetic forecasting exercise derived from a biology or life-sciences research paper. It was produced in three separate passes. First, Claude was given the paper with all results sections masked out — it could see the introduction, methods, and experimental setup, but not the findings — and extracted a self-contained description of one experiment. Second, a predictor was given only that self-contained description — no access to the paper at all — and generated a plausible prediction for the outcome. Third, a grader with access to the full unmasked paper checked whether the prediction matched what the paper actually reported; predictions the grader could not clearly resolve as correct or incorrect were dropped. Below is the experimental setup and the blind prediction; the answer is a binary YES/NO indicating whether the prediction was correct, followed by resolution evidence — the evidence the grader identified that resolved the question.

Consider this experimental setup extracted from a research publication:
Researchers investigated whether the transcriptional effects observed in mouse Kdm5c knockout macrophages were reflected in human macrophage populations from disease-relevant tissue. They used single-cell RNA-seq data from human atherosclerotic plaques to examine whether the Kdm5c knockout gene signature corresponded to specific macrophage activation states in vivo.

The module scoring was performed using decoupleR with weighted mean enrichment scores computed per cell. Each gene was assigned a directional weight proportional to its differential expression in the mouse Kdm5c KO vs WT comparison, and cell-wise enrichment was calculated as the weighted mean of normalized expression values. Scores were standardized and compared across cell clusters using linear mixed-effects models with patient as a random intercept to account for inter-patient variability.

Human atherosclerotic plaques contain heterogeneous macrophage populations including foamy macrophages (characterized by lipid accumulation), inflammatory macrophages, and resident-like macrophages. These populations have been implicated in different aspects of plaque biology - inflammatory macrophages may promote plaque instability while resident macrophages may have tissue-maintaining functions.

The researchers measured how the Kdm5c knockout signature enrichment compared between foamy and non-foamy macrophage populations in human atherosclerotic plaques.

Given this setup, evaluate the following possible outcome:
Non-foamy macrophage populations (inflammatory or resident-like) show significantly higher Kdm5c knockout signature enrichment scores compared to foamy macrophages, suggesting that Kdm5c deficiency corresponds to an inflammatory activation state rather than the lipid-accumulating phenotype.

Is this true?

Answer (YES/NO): YES